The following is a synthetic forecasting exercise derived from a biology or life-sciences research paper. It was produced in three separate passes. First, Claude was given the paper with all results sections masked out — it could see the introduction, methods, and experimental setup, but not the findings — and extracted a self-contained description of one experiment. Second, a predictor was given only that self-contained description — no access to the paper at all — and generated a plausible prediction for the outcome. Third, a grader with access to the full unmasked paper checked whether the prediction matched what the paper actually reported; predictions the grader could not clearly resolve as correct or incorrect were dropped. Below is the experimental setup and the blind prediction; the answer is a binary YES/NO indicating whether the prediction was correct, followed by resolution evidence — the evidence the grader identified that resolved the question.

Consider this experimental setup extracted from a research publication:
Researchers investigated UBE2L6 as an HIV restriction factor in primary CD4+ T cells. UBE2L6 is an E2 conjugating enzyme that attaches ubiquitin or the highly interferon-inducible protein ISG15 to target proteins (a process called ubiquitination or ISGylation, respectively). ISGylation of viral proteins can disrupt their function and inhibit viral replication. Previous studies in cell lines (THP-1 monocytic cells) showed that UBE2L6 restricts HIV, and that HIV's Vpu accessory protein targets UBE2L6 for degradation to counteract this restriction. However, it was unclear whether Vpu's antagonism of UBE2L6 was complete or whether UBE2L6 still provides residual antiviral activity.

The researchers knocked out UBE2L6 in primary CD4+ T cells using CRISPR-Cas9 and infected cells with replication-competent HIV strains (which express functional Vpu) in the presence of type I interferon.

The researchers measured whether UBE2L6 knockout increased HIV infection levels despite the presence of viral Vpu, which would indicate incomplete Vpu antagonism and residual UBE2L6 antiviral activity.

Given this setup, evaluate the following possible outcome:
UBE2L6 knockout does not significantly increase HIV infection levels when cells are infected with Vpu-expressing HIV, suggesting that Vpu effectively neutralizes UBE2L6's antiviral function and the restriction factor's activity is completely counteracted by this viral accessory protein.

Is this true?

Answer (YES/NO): NO